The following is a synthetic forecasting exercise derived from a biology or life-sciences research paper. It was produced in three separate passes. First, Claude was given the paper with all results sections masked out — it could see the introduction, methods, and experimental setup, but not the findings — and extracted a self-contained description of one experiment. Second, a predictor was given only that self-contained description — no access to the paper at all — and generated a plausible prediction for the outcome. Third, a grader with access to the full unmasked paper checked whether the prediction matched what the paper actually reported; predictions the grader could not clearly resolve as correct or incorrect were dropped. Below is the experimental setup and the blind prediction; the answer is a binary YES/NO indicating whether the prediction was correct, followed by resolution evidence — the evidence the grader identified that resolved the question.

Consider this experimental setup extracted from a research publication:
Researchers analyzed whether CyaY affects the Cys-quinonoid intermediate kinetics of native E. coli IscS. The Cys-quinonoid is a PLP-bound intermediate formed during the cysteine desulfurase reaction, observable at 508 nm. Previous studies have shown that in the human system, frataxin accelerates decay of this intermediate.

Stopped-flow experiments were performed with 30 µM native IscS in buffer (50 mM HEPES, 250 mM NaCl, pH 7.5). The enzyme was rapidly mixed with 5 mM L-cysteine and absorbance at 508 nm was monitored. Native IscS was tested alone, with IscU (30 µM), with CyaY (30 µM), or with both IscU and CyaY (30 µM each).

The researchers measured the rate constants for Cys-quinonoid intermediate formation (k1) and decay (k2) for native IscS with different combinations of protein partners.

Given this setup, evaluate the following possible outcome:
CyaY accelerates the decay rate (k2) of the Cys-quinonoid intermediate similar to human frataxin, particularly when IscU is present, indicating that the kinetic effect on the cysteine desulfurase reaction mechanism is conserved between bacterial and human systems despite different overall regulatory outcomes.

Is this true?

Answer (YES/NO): NO